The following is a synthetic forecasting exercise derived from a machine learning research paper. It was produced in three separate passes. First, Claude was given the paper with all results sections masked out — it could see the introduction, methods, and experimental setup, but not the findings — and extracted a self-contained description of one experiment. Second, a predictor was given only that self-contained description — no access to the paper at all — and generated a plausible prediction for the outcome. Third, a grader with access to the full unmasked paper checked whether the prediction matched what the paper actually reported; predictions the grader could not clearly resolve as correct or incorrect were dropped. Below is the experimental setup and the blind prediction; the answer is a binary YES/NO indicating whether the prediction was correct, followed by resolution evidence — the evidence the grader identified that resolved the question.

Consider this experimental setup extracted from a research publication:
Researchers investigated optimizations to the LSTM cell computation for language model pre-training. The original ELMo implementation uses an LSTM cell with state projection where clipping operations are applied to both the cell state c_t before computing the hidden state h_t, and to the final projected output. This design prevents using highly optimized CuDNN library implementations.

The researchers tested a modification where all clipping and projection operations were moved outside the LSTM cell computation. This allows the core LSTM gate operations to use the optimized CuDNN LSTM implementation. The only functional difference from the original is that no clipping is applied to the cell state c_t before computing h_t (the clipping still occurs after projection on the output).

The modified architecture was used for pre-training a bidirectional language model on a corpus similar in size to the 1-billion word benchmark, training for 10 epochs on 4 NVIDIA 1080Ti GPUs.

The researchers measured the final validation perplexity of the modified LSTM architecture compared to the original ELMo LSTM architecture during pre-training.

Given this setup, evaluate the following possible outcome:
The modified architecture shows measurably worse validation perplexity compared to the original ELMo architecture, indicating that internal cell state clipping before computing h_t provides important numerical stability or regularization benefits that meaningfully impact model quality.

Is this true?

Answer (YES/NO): NO